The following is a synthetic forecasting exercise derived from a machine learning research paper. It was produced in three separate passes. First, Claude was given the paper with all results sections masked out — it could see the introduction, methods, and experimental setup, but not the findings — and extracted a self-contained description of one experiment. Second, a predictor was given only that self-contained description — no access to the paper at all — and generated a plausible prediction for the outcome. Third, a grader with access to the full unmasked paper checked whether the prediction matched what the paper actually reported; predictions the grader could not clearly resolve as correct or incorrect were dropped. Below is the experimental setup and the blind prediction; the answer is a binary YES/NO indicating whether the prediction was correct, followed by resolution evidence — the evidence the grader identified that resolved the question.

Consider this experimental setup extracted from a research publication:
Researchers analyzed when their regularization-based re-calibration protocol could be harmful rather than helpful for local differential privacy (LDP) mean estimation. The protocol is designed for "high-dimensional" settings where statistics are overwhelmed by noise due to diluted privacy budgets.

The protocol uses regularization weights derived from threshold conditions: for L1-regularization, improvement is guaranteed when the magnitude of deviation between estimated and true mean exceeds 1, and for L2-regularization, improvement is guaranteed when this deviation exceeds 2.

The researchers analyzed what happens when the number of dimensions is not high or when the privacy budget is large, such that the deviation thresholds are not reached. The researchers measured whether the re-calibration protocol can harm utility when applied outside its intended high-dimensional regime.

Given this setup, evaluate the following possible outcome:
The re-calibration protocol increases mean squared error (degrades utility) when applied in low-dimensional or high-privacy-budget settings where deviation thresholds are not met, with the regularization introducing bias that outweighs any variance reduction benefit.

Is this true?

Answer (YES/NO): YES